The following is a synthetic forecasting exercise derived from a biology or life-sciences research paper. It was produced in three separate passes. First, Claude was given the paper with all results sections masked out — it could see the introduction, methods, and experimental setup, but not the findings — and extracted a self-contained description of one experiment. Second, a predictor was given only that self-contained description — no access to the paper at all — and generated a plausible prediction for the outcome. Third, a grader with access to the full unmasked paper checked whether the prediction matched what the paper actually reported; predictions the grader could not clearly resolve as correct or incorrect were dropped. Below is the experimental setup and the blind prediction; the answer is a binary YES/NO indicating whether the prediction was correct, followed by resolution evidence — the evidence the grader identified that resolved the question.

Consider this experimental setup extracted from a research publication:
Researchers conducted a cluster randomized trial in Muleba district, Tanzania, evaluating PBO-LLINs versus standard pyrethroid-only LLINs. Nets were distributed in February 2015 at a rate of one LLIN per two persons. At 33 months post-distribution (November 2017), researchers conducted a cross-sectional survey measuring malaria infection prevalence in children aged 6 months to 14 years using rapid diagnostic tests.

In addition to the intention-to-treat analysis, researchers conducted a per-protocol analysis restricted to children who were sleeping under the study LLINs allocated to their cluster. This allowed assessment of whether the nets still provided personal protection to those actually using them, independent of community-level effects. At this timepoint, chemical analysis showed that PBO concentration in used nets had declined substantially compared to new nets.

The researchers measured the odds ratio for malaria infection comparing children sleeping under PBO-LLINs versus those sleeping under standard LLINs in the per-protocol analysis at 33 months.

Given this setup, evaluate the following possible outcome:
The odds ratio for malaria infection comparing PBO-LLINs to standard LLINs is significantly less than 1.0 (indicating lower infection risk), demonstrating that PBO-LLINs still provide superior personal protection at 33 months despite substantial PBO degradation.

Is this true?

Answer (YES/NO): YES